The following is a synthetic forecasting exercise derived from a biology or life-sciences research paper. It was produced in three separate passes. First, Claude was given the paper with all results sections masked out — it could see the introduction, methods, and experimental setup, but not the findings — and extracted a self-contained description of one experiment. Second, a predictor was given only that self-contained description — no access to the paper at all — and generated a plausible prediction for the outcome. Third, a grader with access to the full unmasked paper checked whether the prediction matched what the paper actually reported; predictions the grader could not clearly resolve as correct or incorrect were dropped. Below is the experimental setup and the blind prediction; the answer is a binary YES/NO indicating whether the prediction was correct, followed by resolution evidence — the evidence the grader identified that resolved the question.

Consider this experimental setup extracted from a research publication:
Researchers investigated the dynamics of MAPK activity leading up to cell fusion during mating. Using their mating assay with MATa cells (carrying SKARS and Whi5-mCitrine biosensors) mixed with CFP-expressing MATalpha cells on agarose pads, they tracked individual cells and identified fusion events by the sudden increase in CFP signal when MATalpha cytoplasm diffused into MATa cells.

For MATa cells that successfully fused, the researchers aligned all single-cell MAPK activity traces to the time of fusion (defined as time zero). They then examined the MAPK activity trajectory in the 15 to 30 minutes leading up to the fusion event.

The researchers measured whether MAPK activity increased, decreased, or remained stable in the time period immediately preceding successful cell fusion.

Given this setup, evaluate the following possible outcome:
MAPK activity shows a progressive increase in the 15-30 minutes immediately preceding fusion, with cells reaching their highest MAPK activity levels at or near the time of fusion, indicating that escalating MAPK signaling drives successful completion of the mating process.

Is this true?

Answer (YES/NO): YES